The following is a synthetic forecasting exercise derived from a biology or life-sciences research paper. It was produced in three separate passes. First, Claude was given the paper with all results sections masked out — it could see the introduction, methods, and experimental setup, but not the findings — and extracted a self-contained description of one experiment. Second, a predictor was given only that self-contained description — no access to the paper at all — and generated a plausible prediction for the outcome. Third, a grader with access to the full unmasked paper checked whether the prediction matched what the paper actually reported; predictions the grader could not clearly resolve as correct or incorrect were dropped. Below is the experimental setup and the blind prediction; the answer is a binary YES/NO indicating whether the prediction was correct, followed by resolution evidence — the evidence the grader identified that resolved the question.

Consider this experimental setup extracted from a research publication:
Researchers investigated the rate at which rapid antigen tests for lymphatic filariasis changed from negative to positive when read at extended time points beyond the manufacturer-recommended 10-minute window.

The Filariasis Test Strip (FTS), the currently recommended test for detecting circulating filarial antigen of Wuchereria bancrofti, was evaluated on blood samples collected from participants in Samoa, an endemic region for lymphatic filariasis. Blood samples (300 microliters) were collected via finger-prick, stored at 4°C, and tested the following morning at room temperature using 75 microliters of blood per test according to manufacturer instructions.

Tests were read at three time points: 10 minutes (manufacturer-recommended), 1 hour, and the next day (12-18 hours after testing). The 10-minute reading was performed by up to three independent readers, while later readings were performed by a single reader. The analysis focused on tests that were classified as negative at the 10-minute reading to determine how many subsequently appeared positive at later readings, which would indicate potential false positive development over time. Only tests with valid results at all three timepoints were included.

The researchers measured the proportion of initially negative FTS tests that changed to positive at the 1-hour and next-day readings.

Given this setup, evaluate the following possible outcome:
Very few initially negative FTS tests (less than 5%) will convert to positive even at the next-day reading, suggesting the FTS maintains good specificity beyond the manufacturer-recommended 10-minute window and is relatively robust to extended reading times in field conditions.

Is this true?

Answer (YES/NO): YES